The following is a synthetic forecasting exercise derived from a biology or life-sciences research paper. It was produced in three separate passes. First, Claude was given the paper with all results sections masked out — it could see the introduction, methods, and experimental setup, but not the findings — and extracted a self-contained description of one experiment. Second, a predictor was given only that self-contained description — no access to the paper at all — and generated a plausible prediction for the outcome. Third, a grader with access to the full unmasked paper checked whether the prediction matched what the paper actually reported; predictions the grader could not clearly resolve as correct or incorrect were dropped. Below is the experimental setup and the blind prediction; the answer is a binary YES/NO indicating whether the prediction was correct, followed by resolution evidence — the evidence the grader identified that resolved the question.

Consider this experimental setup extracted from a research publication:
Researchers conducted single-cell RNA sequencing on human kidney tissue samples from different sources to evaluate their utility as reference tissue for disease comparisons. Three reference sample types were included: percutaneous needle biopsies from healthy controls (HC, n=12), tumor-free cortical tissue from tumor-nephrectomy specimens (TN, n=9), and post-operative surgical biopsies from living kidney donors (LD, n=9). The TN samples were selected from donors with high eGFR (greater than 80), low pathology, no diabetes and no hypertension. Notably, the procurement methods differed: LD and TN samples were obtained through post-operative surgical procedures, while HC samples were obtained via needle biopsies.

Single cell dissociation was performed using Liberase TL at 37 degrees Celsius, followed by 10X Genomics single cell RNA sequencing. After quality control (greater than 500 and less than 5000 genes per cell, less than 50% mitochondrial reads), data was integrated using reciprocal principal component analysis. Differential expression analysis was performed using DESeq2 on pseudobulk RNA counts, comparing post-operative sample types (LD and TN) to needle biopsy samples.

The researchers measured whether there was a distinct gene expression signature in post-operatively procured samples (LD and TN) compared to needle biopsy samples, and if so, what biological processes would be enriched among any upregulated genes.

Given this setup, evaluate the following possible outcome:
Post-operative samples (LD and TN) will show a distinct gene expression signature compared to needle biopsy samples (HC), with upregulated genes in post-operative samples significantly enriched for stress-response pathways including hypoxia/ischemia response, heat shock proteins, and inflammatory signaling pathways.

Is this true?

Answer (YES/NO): NO